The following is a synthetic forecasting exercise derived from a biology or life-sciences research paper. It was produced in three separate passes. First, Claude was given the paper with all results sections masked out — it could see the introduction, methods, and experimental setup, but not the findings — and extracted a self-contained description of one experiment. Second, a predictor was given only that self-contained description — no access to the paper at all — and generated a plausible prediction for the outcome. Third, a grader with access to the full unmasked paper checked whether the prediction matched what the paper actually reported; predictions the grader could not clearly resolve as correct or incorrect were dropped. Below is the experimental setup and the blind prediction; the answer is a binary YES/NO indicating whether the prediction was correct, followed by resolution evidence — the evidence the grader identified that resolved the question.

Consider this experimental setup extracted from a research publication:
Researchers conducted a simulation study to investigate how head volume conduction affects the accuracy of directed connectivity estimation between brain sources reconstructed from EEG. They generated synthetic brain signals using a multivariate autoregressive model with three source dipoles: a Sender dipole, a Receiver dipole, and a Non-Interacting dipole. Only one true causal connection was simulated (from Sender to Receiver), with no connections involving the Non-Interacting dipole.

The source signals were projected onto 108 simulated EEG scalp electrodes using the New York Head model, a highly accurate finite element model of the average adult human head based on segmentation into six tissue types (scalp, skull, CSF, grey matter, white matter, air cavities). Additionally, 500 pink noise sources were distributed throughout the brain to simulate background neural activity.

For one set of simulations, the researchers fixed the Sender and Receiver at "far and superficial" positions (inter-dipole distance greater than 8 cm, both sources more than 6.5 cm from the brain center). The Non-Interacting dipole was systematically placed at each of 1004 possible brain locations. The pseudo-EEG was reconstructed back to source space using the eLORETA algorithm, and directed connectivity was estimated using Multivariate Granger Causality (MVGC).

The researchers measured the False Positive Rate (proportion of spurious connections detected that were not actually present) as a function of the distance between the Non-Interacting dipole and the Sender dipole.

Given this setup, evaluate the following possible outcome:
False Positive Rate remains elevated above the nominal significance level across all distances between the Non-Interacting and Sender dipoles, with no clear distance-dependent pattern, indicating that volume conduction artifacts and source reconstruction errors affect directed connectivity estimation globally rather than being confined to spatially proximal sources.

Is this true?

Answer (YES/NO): NO